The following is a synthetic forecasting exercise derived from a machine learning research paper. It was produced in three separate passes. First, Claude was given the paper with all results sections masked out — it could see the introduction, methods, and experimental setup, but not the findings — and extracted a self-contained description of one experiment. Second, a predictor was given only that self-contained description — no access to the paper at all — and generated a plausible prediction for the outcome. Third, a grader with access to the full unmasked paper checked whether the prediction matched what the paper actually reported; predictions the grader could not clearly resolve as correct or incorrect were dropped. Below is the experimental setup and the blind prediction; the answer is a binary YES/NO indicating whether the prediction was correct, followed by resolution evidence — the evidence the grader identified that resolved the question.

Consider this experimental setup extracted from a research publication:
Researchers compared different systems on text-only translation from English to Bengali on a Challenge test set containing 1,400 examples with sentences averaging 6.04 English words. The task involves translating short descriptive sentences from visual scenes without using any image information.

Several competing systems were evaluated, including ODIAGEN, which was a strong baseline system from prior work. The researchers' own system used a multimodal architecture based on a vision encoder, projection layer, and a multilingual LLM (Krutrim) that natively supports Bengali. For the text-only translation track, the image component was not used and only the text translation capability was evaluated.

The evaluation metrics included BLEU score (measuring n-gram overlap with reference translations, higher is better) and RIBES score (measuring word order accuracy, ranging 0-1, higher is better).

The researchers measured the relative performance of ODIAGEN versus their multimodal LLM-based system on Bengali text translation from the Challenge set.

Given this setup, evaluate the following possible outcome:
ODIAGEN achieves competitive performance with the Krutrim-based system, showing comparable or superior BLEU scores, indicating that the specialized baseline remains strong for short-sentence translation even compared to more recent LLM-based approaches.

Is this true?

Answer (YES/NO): YES